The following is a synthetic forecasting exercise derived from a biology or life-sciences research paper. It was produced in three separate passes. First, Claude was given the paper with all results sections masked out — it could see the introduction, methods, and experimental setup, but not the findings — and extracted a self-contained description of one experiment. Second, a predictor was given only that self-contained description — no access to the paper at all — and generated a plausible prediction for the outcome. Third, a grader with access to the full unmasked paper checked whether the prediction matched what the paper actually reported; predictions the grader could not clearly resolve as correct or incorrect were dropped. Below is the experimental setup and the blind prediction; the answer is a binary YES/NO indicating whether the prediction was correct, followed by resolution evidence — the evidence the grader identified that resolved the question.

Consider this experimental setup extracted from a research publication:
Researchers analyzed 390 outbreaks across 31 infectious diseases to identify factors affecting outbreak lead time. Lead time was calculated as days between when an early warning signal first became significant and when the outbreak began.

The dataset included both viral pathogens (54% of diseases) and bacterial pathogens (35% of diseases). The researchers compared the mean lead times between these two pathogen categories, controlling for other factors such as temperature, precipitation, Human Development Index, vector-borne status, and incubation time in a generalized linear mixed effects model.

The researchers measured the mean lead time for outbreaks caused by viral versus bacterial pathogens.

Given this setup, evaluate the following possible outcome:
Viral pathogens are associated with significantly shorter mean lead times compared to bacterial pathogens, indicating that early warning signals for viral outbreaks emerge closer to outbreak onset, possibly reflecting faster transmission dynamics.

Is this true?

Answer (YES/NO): YES